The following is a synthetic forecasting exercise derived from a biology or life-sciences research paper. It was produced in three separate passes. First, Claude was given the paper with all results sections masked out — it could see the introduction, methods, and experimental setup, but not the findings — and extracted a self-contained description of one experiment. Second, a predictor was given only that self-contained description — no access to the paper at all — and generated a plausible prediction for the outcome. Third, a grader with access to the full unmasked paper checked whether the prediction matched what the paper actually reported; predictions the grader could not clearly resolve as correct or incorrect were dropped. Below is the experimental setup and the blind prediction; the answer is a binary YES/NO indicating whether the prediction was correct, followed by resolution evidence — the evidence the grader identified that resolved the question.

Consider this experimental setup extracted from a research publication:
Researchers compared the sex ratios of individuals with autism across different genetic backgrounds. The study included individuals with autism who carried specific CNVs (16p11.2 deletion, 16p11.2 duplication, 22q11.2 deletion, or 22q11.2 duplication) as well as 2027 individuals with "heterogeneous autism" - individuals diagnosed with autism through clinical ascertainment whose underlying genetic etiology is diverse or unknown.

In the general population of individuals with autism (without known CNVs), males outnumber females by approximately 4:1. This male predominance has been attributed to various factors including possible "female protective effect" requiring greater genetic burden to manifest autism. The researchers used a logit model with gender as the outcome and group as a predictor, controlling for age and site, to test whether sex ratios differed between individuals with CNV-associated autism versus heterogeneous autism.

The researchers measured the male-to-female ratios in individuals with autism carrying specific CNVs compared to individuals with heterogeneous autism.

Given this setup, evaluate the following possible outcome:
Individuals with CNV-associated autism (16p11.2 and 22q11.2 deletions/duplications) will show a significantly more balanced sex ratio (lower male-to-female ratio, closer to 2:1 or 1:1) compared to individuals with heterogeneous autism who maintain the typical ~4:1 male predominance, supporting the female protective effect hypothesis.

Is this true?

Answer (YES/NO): YES